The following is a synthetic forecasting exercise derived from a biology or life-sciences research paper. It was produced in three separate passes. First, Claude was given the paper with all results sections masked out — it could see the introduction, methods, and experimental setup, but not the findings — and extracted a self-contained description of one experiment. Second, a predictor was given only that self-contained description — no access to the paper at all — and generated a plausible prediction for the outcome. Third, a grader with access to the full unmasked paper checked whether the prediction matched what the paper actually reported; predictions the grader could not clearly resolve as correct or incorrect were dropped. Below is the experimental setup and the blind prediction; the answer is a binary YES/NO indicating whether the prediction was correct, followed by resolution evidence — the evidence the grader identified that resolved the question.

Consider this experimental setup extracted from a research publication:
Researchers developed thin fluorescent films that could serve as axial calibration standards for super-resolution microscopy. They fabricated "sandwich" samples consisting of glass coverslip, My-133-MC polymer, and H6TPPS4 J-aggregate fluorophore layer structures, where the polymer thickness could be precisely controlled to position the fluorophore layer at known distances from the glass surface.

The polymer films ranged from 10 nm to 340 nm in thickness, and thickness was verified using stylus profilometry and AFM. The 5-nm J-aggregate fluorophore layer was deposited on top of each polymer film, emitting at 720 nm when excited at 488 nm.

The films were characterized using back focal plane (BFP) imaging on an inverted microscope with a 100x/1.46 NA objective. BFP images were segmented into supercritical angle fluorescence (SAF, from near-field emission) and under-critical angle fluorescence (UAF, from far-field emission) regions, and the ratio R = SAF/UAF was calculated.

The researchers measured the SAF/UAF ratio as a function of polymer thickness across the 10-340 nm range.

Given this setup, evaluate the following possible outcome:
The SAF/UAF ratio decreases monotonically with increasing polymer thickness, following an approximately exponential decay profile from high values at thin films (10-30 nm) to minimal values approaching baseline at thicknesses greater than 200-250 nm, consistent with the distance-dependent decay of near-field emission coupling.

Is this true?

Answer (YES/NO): NO